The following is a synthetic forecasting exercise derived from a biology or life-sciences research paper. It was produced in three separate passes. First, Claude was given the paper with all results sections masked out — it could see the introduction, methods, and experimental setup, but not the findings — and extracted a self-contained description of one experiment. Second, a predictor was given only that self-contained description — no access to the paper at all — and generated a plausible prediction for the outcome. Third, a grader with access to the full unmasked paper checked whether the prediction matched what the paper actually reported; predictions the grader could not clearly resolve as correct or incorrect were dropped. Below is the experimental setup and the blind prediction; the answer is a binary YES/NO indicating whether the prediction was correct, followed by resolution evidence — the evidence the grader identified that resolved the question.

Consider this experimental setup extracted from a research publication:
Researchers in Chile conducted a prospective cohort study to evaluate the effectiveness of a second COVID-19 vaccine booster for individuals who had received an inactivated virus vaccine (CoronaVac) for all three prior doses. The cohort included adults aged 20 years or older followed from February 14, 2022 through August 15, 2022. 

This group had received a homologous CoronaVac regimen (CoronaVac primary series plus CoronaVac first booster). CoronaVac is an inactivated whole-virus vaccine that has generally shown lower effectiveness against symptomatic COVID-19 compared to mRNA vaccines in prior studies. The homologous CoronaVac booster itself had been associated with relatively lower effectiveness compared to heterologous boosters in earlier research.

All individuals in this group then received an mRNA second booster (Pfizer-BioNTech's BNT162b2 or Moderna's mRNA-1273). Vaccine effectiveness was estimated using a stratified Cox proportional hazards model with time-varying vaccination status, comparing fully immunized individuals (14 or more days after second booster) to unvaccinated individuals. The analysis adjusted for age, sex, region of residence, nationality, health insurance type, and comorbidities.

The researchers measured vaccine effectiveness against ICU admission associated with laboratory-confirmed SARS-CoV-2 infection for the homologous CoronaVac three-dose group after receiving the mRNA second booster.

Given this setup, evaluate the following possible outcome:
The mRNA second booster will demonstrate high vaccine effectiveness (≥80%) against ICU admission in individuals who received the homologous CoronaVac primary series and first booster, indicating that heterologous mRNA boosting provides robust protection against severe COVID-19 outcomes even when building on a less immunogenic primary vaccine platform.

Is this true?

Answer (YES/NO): NO